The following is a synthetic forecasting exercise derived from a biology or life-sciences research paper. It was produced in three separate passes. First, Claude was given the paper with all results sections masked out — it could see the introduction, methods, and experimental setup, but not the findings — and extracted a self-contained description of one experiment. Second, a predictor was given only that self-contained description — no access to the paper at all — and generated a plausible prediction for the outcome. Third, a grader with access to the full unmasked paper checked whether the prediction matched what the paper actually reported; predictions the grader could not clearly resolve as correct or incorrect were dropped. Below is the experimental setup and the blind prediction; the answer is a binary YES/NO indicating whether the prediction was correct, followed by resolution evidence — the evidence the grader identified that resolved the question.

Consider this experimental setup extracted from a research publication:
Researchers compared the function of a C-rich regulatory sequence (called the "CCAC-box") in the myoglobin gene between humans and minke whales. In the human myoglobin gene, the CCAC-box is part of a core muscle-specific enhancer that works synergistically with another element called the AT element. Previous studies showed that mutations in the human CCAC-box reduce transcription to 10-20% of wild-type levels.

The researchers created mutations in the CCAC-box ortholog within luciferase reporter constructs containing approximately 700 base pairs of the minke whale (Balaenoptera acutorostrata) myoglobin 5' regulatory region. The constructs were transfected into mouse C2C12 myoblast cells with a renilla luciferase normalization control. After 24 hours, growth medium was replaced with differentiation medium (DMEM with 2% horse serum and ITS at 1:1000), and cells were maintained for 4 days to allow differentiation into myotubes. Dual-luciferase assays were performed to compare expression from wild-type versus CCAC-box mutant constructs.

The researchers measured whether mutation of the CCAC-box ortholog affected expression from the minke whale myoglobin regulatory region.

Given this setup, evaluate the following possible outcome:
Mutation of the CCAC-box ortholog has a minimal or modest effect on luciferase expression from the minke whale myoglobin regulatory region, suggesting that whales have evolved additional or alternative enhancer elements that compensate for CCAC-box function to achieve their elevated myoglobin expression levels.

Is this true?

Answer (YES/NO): NO